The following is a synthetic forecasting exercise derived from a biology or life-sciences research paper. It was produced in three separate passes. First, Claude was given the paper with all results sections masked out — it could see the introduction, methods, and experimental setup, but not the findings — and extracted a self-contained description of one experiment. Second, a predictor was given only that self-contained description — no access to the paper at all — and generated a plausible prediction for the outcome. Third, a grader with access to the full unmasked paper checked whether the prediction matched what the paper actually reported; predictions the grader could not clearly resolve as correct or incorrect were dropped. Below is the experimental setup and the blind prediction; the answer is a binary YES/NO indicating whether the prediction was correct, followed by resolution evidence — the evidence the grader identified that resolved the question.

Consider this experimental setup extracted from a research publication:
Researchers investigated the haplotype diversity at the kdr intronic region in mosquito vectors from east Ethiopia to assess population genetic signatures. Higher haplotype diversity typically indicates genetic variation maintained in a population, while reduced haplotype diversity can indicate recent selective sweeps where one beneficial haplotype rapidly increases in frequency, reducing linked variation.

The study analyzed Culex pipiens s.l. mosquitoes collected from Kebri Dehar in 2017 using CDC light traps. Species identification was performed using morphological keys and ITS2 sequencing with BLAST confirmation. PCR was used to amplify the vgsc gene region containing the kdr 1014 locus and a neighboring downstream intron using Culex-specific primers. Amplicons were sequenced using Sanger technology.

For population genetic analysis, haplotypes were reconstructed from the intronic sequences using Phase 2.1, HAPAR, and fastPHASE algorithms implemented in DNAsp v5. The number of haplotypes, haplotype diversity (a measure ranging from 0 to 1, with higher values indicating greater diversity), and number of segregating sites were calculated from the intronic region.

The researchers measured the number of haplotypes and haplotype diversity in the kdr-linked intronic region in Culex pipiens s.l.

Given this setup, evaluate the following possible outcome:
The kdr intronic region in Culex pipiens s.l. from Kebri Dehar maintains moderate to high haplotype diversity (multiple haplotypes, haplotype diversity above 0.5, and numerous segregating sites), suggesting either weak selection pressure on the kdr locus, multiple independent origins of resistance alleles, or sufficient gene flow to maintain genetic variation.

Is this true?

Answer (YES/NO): NO